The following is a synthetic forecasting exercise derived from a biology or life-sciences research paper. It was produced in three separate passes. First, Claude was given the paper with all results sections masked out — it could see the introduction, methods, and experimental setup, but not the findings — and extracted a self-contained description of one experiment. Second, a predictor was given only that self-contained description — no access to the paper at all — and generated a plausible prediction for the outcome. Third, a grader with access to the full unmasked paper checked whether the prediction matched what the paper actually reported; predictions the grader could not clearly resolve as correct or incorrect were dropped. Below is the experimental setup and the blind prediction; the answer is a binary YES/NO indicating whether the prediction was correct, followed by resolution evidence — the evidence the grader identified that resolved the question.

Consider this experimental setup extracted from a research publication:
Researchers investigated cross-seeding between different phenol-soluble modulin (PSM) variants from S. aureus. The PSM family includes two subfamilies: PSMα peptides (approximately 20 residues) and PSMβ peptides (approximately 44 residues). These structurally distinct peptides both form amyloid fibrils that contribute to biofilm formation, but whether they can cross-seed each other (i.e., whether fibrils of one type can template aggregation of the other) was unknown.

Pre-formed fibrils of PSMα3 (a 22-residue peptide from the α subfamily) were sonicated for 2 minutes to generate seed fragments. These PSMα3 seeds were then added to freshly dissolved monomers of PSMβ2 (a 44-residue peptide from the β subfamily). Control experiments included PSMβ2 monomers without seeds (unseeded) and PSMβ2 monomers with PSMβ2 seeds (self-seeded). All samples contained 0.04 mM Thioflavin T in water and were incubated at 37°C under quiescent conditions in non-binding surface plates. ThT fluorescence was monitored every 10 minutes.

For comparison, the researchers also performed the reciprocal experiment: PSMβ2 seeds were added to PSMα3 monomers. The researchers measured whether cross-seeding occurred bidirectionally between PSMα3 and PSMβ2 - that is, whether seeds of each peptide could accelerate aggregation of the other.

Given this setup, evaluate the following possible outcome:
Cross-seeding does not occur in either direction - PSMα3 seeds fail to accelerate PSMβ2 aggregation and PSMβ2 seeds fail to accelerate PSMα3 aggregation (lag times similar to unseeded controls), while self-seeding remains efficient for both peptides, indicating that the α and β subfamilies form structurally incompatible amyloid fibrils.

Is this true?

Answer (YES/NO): NO